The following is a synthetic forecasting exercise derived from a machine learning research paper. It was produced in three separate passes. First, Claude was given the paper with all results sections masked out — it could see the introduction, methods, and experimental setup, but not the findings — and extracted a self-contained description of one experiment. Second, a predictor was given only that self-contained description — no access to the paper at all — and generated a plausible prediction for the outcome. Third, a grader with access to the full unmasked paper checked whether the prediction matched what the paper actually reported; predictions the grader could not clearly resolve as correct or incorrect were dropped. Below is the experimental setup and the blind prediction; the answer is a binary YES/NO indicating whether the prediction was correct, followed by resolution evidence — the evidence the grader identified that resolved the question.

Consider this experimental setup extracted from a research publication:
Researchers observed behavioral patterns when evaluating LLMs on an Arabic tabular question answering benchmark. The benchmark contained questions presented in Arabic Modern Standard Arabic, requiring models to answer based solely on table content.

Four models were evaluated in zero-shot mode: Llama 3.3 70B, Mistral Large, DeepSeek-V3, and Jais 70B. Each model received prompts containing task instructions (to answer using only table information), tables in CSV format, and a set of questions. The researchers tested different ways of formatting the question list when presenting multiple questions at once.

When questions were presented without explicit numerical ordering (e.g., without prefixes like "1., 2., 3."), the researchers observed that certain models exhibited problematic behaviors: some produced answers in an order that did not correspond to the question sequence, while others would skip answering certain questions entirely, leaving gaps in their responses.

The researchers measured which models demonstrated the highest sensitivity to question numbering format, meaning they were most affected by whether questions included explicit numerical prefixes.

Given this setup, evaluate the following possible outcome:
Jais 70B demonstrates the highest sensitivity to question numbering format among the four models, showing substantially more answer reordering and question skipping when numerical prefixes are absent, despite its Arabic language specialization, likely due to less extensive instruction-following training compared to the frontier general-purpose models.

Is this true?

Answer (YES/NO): NO